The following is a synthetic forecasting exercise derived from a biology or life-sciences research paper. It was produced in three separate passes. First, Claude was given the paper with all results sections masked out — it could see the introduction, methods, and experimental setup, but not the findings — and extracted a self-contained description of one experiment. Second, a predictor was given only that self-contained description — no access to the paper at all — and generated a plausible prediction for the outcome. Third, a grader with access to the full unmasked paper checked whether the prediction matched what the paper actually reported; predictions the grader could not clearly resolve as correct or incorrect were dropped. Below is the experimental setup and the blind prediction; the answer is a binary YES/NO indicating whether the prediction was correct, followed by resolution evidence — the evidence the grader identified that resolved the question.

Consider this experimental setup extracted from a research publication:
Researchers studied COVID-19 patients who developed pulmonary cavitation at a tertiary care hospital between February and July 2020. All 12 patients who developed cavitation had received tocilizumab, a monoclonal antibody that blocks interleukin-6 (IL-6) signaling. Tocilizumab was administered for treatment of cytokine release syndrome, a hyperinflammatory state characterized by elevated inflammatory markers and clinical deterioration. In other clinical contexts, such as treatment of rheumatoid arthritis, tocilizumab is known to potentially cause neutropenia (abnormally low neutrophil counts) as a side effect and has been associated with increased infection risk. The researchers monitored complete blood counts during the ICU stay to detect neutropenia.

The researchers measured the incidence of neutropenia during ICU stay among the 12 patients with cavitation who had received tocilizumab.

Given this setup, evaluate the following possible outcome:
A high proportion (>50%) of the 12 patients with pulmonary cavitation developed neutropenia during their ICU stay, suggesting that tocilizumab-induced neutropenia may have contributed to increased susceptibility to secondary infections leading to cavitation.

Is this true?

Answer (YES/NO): NO